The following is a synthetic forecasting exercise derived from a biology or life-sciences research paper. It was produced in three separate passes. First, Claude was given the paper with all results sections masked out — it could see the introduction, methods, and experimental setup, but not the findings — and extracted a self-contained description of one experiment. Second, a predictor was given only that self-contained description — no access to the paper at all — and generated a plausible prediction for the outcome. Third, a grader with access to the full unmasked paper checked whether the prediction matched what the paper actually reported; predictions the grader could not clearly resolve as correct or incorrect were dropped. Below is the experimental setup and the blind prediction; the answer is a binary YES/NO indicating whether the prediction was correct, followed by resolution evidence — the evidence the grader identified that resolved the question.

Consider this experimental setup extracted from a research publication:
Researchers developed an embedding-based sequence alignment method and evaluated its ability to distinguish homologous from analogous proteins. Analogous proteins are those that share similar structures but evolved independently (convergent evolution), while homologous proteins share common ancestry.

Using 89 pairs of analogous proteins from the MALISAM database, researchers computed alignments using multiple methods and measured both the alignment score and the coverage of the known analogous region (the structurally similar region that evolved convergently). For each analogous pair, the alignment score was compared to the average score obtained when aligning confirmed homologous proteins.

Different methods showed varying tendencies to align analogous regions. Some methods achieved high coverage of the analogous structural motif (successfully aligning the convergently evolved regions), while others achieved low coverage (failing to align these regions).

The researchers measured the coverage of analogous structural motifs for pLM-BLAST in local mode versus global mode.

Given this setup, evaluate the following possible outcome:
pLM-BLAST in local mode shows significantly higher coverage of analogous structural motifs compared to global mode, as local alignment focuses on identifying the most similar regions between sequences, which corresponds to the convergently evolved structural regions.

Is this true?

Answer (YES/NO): NO